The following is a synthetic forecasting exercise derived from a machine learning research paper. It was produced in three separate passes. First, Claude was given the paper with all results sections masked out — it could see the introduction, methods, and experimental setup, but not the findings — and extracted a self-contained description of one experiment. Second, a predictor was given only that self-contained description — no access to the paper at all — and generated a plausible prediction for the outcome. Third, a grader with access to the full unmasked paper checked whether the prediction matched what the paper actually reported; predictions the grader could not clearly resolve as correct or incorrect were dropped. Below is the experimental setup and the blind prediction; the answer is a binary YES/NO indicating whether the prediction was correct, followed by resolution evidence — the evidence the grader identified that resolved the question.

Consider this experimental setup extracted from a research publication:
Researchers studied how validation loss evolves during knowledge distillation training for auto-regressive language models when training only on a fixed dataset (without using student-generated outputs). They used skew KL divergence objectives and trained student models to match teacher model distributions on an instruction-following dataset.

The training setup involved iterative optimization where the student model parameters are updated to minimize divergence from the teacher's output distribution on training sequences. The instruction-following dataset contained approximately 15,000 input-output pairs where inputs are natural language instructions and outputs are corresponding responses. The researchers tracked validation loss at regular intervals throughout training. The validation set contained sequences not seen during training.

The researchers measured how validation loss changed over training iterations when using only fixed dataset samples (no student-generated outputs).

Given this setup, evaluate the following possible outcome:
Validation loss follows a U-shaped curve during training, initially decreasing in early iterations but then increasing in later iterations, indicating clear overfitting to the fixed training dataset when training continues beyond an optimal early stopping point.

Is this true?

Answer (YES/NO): NO